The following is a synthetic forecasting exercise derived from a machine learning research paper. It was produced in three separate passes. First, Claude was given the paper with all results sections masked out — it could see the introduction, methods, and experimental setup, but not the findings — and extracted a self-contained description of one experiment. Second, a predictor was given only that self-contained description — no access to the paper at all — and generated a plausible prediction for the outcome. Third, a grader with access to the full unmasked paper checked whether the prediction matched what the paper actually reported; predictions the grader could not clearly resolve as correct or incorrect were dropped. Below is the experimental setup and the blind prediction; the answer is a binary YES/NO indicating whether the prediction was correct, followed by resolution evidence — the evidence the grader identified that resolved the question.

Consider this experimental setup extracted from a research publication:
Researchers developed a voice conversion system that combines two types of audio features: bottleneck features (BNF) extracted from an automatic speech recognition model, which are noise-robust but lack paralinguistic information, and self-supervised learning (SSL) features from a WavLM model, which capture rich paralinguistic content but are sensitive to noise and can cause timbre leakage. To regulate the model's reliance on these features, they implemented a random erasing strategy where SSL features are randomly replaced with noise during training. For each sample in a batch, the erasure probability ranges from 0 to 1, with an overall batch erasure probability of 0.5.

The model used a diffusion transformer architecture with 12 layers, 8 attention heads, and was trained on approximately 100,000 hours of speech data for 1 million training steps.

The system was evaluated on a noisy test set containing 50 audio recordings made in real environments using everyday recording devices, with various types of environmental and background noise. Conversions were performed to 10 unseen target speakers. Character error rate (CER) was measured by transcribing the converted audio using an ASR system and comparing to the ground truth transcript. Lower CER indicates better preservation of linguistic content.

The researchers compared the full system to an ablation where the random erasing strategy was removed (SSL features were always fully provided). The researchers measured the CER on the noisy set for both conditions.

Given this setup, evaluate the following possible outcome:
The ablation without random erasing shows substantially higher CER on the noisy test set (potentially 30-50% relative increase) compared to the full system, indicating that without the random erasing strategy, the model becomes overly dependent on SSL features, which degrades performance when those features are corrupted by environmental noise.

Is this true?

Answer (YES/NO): NO